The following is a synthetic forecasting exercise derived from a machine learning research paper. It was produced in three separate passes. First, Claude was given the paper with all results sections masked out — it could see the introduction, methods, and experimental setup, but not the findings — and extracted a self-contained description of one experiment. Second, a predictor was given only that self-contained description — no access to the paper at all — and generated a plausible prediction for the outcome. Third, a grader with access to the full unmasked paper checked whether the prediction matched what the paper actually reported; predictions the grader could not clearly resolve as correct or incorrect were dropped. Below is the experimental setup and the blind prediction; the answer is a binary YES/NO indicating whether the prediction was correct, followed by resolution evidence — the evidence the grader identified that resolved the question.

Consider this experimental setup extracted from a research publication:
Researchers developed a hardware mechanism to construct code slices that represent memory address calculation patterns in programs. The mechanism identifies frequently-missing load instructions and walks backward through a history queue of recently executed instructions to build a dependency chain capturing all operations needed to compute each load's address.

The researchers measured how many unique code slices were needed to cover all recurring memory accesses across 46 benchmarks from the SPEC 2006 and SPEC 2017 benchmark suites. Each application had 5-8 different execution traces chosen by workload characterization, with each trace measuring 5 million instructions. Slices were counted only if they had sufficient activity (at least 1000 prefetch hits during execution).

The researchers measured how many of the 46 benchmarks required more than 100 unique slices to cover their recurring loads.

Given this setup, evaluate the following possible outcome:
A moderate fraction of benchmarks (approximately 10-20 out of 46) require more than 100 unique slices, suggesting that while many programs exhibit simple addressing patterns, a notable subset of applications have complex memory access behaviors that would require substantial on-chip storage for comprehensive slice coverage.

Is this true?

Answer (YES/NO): NO